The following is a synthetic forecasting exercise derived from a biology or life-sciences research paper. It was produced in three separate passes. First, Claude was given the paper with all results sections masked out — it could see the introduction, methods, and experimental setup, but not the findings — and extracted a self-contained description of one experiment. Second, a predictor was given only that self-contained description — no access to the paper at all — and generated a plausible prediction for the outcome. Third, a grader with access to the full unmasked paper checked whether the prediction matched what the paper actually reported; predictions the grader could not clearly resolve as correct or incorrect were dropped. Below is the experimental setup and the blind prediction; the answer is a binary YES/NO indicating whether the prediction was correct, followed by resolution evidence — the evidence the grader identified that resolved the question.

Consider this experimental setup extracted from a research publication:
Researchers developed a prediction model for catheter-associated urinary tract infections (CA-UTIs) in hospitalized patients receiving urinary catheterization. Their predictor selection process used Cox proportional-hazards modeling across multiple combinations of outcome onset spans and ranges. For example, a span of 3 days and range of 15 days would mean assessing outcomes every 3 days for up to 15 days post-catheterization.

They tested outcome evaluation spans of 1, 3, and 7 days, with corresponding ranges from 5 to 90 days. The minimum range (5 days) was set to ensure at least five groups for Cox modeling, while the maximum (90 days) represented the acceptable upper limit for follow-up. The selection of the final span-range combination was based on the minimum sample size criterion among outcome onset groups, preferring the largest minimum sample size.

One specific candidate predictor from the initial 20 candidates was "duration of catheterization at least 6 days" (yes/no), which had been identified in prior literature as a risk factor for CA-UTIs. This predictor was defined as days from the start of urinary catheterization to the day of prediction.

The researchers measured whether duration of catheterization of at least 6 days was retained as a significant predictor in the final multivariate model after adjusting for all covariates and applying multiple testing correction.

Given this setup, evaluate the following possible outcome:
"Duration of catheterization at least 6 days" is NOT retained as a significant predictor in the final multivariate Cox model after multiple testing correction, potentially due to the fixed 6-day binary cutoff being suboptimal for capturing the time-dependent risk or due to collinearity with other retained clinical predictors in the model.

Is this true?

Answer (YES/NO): NO